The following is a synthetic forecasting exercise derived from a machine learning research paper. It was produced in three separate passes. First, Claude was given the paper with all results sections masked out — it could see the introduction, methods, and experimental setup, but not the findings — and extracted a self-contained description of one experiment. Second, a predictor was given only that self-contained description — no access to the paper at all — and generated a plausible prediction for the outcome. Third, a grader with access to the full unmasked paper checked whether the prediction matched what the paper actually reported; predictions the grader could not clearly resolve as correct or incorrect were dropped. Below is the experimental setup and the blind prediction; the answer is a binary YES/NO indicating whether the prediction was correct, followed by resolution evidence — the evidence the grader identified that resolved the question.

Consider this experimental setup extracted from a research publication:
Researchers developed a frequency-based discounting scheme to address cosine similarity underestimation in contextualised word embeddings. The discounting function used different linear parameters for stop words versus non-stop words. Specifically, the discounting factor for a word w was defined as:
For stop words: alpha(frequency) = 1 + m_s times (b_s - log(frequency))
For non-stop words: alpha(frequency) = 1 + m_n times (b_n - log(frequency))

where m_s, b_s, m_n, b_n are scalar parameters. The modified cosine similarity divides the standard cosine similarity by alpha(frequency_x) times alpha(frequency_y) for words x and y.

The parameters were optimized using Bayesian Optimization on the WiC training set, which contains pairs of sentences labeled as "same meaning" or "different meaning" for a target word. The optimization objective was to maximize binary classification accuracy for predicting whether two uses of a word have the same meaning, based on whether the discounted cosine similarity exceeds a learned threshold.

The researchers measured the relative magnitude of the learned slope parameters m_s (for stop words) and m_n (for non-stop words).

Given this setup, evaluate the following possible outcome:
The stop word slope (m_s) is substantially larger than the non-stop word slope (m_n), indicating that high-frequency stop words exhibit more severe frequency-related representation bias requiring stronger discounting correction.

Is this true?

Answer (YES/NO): NO